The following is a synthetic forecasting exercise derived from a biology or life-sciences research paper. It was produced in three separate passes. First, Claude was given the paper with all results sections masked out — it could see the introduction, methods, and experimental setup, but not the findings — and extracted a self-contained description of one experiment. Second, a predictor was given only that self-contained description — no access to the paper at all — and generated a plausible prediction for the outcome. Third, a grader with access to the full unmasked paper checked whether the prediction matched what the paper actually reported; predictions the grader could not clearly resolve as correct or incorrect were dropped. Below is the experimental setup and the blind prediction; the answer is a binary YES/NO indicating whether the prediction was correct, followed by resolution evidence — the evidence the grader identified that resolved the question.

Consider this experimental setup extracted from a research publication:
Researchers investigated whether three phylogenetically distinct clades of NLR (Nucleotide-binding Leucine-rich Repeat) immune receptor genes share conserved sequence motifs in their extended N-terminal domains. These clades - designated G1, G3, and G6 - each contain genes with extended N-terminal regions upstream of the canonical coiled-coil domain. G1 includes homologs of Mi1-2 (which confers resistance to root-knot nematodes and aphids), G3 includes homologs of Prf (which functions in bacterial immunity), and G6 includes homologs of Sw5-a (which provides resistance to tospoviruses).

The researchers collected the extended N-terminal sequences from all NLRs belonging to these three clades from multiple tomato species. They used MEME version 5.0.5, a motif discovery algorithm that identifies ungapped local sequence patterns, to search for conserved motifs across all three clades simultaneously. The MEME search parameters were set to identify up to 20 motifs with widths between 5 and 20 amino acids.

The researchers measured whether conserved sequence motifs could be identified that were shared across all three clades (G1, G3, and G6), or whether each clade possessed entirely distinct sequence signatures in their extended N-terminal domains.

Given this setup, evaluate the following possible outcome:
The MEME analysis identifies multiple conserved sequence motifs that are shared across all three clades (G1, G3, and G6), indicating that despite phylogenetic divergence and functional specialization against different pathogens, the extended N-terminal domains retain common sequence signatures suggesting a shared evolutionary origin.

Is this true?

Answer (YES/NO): YES